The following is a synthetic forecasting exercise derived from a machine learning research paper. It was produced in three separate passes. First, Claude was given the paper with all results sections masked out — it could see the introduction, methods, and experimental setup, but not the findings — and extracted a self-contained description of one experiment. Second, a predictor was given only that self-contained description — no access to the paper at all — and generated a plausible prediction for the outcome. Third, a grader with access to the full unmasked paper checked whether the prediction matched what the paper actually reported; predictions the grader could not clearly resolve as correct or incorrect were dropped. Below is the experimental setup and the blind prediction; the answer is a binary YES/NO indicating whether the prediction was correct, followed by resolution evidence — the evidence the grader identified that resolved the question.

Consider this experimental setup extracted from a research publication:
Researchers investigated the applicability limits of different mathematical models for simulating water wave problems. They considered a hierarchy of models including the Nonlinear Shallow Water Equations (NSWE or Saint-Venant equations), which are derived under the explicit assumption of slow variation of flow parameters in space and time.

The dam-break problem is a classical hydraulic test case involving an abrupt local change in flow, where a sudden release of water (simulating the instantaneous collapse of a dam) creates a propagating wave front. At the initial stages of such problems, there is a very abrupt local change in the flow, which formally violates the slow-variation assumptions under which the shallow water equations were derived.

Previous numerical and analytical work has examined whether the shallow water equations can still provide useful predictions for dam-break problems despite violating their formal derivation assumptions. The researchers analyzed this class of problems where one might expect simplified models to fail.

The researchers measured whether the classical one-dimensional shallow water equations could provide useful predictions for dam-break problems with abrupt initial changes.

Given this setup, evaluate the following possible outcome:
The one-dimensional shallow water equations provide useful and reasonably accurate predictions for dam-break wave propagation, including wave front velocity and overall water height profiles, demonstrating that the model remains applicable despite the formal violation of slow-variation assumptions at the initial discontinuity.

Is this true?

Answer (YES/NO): YES